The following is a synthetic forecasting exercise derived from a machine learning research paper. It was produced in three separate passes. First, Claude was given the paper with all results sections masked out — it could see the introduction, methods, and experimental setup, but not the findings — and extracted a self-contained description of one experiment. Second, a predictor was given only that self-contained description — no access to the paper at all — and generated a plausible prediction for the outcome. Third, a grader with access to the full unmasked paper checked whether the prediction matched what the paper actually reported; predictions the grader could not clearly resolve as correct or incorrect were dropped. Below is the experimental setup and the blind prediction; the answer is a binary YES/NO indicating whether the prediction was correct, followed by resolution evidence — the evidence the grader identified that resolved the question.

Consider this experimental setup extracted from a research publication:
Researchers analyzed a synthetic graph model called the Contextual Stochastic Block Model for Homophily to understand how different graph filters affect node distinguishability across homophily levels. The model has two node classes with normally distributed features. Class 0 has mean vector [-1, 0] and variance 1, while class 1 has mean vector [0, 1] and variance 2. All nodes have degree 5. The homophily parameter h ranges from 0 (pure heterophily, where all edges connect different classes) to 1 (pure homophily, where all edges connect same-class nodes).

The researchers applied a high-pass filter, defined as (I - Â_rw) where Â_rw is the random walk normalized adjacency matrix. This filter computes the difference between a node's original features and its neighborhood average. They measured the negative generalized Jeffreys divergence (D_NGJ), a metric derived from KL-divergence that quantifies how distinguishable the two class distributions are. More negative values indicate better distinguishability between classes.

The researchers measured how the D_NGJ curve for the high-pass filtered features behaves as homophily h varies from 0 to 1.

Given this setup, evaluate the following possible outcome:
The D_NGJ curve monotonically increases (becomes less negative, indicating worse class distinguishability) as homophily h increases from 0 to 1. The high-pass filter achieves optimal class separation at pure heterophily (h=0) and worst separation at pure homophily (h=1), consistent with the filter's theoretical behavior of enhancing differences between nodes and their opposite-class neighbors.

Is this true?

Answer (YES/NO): YES